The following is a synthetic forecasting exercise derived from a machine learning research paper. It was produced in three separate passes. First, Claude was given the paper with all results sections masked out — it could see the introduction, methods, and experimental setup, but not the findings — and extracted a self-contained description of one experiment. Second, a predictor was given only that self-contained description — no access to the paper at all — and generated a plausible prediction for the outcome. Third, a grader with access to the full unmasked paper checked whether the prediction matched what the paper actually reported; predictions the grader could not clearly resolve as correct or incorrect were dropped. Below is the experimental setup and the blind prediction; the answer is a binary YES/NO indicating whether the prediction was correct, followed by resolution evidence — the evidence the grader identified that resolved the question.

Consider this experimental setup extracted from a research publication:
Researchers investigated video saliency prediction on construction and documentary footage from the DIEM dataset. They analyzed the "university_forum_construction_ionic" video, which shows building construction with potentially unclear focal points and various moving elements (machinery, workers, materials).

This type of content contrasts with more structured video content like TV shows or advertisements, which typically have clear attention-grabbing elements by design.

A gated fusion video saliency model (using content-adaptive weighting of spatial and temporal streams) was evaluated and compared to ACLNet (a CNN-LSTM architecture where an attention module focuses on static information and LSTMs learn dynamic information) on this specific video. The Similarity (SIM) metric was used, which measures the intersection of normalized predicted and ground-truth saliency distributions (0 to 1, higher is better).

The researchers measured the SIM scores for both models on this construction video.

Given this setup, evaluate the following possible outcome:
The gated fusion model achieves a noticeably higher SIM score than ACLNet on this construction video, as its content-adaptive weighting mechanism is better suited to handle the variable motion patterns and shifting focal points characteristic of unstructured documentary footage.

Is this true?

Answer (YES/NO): NO